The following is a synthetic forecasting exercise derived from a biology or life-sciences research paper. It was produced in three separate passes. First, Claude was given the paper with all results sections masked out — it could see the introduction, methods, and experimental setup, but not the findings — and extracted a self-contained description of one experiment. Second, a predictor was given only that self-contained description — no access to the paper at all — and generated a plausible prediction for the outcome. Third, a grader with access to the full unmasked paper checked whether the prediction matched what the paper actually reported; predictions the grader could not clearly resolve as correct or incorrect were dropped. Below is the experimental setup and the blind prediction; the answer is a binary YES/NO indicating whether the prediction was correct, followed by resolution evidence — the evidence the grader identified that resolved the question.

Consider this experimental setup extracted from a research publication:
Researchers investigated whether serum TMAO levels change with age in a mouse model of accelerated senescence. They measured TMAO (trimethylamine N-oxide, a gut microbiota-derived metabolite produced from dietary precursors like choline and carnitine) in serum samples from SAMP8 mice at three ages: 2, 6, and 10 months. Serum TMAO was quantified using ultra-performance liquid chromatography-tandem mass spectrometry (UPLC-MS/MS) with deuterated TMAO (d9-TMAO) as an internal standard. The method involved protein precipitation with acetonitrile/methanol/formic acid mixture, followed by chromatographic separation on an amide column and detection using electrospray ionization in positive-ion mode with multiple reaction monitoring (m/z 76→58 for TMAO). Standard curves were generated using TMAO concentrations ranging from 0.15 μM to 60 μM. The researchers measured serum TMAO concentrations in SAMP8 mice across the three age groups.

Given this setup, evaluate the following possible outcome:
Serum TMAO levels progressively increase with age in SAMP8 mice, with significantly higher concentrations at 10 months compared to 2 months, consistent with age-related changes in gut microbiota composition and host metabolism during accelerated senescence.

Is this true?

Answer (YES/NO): YES